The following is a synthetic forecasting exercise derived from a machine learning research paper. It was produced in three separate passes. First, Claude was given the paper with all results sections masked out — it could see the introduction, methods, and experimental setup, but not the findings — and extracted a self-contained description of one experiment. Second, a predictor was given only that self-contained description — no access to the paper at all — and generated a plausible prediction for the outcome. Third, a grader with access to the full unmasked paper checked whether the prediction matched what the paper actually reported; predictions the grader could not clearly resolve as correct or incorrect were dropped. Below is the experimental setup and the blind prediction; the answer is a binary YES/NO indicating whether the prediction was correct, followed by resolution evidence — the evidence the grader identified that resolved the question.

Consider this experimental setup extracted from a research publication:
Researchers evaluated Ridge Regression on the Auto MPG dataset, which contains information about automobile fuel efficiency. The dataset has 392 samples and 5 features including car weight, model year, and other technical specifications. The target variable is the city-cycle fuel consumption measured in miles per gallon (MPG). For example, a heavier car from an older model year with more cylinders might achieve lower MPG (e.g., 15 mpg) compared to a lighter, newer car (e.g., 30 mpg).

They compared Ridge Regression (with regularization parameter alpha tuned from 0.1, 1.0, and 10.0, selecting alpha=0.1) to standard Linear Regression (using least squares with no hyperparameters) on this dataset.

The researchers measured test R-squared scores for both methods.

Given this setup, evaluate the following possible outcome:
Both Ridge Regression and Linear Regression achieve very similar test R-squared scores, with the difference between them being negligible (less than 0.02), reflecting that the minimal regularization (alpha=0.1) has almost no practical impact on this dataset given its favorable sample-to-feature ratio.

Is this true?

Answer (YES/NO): YES